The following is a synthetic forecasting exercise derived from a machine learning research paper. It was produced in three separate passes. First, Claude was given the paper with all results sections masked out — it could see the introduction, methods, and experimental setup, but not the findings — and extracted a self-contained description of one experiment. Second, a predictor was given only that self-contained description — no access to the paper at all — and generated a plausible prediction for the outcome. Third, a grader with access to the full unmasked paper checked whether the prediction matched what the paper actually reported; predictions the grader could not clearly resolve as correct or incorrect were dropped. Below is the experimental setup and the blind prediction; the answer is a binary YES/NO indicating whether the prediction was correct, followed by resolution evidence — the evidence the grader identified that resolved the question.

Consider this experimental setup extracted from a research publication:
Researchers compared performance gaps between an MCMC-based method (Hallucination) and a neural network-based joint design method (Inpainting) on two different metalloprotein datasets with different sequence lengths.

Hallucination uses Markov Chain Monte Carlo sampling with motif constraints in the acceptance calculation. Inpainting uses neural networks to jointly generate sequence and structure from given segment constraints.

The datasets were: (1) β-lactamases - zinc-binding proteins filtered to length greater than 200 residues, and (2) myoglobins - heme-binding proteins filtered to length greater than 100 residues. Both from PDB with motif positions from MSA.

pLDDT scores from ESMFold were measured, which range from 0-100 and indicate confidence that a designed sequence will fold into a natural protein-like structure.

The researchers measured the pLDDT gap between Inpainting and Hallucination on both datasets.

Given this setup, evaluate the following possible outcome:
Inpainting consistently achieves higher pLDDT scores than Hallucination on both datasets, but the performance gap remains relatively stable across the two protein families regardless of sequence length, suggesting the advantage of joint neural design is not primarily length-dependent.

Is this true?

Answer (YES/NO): YES